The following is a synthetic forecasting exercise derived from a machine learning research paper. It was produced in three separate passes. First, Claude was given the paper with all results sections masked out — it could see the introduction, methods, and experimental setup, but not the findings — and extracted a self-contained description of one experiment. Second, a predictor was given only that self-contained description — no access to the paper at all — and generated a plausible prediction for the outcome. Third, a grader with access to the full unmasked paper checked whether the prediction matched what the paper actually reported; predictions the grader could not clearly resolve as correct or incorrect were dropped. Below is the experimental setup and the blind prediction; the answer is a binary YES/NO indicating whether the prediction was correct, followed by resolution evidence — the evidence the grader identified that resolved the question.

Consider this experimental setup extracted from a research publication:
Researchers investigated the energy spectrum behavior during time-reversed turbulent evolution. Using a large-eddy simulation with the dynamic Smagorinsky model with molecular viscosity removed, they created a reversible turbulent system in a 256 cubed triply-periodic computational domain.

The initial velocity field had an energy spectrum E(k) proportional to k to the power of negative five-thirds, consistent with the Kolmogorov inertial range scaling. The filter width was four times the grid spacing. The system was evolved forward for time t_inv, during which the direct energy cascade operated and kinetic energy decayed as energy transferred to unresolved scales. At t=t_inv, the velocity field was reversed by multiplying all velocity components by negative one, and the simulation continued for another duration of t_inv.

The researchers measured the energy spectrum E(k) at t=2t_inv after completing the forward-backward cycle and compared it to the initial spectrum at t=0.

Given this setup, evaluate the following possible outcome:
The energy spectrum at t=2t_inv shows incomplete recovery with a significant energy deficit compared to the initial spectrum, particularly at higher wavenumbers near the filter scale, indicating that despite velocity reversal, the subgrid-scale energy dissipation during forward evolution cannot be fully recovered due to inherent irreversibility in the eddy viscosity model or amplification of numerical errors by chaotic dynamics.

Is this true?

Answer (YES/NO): NO